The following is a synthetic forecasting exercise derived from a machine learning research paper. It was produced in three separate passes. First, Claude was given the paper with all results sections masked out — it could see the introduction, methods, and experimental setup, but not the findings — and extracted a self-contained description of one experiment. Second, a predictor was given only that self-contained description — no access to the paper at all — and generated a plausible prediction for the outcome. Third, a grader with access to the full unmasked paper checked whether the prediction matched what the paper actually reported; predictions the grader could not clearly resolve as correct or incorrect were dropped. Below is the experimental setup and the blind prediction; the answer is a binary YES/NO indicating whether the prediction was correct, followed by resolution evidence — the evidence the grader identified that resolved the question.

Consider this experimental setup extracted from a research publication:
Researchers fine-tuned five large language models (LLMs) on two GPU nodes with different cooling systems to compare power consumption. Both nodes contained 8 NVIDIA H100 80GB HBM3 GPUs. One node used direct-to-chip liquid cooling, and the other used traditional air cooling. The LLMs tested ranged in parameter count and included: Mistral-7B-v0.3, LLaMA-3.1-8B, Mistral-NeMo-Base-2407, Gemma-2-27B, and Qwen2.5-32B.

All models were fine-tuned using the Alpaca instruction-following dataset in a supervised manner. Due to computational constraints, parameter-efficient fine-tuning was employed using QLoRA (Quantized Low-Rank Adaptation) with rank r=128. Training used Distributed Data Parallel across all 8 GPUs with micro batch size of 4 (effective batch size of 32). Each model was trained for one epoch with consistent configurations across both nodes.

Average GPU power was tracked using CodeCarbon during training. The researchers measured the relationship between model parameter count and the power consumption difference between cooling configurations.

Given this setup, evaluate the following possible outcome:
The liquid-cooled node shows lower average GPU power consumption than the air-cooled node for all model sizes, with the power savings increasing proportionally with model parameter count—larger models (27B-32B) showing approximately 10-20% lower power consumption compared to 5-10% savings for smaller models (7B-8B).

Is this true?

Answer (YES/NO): NO